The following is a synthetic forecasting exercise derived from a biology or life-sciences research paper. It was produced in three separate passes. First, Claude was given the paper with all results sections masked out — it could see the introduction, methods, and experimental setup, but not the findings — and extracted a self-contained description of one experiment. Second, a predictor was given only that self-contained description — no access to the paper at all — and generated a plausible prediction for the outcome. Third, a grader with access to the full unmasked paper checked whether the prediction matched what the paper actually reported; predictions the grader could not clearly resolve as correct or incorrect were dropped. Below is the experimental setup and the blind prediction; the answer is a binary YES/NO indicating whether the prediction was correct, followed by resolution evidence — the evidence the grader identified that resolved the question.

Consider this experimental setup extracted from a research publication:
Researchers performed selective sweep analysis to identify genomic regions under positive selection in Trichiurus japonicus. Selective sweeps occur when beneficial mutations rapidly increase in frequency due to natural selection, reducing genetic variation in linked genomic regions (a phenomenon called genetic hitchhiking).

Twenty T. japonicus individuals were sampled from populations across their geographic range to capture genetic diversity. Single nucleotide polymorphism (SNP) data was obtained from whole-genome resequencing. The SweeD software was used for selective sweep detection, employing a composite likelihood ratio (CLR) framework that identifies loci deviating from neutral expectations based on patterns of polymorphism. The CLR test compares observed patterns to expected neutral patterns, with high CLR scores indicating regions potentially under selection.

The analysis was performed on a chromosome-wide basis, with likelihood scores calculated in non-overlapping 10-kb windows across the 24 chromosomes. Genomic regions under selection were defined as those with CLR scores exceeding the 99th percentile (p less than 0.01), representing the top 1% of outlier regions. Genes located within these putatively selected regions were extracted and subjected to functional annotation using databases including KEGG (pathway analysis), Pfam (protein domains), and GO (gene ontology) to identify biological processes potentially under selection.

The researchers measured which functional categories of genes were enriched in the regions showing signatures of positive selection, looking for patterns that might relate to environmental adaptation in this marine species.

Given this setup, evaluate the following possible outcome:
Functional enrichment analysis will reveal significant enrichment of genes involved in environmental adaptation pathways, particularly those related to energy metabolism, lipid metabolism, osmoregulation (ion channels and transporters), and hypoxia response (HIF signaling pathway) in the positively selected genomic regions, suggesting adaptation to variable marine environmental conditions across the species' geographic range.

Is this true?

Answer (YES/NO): NO